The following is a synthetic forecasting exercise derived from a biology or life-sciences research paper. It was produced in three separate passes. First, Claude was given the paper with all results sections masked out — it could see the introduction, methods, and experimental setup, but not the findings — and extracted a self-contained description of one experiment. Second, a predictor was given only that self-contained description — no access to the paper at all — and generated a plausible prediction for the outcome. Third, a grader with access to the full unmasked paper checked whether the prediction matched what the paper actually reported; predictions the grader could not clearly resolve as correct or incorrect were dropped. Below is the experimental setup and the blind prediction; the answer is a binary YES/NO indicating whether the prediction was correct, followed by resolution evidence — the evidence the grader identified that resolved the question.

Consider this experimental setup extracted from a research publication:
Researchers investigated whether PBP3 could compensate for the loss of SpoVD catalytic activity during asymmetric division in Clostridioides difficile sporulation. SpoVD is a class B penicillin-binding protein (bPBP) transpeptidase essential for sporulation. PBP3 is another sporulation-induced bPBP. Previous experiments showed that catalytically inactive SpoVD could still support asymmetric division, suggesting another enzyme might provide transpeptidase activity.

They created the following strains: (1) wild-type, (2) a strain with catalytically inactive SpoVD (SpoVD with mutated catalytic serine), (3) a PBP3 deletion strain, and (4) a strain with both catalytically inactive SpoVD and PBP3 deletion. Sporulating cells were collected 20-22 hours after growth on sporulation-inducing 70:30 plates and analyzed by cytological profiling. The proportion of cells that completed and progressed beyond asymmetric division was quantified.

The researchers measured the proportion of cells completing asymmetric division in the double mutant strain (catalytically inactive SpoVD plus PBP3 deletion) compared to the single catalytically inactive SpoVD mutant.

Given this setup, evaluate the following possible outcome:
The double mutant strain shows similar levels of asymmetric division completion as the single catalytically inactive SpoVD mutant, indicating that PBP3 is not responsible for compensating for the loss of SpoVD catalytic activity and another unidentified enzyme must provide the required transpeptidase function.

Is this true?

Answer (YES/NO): NO